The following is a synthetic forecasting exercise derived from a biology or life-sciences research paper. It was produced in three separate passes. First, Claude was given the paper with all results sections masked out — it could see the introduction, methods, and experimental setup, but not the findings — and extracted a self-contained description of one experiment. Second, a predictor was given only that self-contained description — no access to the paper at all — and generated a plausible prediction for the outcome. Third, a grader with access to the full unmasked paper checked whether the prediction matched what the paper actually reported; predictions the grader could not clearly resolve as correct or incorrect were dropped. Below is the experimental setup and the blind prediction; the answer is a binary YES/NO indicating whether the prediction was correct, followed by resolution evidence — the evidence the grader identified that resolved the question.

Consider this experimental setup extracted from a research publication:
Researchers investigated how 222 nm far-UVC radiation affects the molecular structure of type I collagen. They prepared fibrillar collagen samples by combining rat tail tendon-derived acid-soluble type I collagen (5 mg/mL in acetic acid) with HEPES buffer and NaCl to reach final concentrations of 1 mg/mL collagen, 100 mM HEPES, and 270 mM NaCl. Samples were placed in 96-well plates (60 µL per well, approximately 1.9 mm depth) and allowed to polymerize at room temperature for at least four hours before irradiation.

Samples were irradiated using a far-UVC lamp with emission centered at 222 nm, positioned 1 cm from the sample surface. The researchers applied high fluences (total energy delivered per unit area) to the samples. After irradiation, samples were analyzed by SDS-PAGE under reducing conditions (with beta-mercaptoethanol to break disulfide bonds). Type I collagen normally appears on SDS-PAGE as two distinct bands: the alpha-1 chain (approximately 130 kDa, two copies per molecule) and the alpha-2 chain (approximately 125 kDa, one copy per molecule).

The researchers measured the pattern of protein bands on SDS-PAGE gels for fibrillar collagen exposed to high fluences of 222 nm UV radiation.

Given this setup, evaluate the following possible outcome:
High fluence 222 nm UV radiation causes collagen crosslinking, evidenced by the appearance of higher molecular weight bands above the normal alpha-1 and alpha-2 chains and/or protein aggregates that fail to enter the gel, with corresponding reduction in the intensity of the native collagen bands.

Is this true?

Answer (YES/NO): NO